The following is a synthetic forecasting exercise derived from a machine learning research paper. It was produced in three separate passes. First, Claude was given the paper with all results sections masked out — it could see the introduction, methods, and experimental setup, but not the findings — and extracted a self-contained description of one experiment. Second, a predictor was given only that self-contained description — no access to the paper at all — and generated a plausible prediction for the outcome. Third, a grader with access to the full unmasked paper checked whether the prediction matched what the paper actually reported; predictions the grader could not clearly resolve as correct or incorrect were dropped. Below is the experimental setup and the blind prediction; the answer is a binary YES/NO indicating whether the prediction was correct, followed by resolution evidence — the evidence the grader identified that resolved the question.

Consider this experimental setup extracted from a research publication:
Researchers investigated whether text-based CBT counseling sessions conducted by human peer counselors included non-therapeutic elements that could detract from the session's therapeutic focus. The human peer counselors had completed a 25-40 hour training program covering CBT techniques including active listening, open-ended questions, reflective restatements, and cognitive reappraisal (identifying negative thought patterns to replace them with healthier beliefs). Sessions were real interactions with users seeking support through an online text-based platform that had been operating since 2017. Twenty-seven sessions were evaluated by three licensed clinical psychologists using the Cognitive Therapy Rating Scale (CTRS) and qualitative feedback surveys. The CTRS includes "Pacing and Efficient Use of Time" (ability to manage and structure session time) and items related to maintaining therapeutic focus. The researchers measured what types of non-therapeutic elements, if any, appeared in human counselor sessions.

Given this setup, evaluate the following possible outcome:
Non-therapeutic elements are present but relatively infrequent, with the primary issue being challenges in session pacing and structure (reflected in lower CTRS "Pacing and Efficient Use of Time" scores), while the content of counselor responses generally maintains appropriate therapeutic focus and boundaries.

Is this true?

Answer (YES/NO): NO